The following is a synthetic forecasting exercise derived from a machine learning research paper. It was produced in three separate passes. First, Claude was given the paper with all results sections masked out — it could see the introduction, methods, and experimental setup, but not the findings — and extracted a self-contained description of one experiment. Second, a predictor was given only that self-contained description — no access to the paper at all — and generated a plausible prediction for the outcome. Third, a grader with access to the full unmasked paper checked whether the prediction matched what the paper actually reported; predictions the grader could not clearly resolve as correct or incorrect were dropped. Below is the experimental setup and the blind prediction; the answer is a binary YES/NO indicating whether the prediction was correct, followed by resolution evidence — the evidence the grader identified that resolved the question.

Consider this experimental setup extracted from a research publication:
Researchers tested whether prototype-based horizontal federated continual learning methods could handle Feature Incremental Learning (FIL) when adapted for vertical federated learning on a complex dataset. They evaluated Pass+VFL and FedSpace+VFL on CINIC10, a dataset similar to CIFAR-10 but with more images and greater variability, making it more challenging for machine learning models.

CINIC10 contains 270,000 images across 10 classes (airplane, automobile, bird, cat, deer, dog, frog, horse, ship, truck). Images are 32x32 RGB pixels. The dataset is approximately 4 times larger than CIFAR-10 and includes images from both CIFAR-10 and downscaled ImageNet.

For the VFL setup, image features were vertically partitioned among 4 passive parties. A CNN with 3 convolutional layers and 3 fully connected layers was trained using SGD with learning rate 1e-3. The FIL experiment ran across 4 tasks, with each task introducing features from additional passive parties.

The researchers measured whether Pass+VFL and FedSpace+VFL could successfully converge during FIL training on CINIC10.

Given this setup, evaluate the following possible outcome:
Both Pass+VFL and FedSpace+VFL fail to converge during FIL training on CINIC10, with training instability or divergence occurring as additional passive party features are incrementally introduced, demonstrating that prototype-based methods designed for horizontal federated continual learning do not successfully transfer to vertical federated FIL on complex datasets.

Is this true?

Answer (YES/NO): YES